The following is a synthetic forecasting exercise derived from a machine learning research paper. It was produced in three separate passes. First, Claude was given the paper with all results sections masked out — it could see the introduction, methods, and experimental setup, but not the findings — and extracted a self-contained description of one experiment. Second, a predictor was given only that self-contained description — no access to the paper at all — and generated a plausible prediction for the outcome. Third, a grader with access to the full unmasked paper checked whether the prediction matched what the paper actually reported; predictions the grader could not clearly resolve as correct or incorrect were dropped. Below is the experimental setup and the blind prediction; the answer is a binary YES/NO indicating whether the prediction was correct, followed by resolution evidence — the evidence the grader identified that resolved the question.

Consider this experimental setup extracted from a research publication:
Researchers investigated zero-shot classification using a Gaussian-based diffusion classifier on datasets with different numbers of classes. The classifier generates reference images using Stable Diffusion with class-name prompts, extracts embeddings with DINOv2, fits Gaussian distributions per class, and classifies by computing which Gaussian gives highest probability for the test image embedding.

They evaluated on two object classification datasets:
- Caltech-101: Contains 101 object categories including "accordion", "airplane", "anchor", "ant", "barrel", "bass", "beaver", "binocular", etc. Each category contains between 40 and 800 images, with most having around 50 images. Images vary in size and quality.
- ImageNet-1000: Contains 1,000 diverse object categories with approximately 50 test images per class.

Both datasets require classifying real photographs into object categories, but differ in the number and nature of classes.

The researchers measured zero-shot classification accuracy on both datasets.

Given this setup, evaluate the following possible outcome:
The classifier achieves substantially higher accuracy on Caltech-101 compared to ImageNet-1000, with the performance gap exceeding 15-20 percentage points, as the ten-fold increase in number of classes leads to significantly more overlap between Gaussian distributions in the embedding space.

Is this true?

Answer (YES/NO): NO